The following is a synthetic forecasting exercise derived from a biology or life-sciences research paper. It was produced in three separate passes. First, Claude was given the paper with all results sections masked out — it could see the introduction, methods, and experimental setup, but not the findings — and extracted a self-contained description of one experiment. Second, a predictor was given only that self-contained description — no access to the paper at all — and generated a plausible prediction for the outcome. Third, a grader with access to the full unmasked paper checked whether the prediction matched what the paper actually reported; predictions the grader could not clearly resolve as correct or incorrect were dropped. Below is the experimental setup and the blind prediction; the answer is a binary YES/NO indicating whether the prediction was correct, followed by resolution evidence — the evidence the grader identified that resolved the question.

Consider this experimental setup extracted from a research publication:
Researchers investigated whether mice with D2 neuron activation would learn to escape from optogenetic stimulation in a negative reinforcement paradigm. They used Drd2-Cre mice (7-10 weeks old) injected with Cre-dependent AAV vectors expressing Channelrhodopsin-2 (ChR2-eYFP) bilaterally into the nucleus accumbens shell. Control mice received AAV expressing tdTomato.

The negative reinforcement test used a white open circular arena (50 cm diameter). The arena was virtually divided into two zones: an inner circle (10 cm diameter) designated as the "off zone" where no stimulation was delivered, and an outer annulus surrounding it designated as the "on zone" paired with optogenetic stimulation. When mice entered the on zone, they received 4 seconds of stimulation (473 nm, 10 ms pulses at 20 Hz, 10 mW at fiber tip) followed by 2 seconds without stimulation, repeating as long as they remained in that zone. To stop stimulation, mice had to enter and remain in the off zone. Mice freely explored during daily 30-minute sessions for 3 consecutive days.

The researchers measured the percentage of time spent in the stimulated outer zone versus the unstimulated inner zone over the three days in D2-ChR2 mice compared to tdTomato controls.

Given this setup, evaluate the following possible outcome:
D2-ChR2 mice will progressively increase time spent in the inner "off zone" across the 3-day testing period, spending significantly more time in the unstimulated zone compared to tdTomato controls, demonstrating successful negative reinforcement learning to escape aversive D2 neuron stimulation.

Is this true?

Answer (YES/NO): NO